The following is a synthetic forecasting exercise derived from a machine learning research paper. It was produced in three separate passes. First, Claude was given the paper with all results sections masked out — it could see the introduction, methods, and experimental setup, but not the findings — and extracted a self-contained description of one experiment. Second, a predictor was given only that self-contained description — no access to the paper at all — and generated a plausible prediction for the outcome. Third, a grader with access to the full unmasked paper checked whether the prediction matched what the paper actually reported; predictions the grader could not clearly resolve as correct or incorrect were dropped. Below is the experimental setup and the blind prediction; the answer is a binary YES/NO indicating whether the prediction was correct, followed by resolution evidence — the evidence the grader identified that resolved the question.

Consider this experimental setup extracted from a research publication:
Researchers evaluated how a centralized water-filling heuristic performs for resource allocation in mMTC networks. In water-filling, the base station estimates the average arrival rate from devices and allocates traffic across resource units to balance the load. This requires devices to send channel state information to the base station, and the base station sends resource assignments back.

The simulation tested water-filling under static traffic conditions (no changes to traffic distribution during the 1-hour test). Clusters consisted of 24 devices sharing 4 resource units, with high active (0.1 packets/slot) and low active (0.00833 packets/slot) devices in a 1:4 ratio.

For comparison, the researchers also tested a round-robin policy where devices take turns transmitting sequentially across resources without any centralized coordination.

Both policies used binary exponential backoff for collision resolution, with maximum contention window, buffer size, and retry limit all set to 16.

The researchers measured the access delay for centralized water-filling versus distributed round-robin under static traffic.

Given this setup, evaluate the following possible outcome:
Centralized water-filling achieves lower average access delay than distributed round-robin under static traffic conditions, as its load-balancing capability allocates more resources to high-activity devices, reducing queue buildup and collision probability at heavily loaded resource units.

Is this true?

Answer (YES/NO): NO